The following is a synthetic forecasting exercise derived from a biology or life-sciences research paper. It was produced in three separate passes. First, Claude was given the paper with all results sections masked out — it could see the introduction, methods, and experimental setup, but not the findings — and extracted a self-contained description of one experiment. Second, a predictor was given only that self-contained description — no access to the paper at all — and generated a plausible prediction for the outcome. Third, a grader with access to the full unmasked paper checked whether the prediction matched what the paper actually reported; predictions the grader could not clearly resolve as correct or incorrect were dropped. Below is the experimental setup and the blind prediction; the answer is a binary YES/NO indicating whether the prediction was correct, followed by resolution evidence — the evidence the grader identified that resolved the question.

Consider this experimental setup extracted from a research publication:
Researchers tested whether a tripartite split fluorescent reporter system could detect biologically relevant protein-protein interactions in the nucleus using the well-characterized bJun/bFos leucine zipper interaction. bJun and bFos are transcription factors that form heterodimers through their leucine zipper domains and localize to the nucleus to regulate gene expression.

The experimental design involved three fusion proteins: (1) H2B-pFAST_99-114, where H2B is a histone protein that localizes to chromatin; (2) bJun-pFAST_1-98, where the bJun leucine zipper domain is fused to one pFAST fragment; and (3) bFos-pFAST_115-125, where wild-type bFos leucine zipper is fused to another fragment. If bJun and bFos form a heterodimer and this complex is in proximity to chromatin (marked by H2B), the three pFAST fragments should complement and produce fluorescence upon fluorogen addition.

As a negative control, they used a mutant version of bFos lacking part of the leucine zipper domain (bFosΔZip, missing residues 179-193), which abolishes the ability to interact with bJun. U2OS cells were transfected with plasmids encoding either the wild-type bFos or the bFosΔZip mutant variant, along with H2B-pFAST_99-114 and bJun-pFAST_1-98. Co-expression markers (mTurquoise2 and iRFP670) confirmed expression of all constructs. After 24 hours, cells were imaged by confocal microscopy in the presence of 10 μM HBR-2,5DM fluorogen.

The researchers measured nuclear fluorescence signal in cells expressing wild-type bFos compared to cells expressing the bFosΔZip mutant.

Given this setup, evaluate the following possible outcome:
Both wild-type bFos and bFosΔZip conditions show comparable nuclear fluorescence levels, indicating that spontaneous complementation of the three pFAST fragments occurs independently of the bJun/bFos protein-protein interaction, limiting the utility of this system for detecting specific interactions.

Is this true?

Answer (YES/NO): NO